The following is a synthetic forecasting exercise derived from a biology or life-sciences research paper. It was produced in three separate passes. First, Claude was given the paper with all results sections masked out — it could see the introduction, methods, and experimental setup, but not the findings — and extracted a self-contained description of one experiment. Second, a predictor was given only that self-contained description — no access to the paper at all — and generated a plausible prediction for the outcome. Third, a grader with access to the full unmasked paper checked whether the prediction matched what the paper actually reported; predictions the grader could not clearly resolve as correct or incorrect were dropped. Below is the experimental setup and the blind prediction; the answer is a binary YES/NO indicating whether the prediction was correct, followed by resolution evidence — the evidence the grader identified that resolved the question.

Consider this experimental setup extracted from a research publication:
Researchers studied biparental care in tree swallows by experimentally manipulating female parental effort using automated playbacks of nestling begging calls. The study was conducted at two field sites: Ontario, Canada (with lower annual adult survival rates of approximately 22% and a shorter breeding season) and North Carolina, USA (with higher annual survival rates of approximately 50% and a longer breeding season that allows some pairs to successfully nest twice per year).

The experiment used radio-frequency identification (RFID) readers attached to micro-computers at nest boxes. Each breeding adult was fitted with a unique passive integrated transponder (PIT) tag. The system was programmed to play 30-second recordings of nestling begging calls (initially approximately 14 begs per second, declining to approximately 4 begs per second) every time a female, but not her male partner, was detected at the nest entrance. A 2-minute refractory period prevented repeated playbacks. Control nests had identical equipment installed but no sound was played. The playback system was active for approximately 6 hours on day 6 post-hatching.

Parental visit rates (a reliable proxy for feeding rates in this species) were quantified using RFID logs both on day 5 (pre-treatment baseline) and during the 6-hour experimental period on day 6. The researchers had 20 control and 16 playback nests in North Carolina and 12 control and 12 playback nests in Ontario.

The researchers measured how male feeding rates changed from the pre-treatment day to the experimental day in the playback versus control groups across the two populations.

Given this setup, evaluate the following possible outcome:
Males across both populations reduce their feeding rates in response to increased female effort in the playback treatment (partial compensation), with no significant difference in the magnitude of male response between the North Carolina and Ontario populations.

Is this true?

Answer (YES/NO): NO